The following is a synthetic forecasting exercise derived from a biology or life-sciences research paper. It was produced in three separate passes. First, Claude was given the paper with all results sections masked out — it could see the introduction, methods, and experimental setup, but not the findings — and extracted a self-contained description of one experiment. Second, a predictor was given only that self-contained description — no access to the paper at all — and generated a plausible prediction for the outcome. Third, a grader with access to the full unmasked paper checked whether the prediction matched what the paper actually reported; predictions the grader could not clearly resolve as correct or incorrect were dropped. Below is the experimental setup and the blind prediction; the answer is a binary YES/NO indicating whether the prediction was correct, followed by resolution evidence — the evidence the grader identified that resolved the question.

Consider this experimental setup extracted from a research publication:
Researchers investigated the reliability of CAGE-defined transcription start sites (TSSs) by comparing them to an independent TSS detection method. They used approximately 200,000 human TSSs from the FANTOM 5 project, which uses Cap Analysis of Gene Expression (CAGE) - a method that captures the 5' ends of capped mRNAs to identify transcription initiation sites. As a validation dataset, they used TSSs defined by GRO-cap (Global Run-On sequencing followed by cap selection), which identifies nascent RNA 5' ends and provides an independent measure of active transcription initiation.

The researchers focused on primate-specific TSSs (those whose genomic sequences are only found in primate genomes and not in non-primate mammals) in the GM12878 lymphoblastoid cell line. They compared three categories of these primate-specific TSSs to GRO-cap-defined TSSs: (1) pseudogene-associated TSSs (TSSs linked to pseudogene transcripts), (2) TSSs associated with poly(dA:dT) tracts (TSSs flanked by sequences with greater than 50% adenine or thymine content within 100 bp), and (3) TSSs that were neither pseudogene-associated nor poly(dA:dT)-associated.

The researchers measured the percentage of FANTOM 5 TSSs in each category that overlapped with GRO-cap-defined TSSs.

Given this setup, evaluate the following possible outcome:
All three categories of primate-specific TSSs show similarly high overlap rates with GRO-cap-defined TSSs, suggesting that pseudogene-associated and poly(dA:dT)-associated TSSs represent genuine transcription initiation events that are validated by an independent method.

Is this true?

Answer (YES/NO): NO